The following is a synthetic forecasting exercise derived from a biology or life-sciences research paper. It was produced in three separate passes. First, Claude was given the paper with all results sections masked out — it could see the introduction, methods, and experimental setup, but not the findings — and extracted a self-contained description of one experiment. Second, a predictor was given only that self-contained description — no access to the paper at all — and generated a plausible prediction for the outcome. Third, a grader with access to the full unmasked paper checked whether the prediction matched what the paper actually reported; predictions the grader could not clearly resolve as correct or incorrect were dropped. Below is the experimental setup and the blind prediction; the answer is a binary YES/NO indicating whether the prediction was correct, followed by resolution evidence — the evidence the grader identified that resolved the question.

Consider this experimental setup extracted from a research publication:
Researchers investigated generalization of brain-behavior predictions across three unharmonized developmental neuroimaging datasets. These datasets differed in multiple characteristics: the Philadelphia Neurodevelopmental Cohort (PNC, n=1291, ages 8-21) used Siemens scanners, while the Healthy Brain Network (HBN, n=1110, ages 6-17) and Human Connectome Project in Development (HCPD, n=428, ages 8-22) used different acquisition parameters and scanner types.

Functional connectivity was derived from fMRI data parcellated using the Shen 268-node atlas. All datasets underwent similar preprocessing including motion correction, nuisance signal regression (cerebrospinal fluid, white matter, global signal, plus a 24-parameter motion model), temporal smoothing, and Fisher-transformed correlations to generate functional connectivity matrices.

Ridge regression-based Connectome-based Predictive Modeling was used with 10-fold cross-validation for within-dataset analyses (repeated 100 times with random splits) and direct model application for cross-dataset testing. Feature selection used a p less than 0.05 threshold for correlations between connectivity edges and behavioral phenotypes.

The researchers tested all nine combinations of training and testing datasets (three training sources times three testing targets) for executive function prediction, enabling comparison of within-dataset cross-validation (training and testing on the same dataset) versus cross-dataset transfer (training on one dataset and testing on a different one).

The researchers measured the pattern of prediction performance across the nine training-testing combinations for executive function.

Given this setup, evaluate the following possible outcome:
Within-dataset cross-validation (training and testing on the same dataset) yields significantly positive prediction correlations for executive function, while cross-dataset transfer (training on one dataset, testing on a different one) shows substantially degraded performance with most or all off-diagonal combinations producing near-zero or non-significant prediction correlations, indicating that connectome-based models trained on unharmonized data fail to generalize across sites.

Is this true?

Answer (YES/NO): NO